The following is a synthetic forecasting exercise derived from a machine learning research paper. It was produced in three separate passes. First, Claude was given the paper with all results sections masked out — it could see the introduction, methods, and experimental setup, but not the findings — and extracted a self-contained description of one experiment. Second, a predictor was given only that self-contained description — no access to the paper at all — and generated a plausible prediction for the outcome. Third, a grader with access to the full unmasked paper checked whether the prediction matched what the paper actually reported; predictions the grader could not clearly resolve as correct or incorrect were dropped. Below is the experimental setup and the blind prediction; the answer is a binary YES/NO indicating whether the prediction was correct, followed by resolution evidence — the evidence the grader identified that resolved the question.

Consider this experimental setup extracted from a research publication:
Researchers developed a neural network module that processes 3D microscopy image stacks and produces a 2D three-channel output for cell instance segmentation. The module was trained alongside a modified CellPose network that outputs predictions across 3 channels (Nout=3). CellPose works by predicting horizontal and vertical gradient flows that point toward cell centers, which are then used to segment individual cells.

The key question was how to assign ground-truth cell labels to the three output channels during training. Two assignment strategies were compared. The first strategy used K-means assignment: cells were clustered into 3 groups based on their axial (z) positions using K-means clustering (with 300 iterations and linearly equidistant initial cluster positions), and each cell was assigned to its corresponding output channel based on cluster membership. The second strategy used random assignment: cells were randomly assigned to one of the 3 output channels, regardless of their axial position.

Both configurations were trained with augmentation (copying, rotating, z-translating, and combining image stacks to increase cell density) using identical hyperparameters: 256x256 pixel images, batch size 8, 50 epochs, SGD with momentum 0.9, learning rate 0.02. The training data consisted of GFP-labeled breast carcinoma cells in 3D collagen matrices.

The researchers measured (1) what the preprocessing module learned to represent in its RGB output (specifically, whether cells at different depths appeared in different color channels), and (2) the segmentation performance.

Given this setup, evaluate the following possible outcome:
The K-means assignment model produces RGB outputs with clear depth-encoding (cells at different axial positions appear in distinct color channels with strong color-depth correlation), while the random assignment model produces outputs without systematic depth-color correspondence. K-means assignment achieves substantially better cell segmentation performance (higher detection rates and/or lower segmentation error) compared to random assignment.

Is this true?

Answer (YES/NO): YES